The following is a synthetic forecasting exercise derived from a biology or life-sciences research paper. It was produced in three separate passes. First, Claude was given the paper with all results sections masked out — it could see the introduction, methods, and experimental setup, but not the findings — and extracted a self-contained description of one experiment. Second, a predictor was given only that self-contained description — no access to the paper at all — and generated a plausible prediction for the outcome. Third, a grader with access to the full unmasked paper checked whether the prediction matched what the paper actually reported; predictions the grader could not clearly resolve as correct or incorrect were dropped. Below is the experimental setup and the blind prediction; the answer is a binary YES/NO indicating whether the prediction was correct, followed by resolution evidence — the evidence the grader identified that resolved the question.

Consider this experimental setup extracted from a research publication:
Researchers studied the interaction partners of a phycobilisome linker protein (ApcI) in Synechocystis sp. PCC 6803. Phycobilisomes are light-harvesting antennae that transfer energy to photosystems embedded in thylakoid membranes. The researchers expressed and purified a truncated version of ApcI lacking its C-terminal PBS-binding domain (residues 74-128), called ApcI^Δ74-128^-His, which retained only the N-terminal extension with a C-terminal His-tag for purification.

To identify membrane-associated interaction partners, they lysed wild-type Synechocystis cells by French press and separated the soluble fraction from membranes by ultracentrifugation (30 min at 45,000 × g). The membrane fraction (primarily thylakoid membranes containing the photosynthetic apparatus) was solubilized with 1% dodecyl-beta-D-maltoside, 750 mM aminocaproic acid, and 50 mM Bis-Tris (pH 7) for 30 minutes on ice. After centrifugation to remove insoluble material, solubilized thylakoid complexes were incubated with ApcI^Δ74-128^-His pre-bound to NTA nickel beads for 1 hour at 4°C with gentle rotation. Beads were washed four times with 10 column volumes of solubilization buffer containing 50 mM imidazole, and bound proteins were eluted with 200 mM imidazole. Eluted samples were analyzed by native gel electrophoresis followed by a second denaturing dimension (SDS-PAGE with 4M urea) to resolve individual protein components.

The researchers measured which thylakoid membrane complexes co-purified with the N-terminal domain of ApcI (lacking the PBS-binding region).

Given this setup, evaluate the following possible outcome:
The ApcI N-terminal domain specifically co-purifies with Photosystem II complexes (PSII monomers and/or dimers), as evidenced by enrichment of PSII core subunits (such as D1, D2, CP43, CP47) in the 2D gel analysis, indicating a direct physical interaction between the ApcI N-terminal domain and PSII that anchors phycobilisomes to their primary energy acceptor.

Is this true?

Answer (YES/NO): NO